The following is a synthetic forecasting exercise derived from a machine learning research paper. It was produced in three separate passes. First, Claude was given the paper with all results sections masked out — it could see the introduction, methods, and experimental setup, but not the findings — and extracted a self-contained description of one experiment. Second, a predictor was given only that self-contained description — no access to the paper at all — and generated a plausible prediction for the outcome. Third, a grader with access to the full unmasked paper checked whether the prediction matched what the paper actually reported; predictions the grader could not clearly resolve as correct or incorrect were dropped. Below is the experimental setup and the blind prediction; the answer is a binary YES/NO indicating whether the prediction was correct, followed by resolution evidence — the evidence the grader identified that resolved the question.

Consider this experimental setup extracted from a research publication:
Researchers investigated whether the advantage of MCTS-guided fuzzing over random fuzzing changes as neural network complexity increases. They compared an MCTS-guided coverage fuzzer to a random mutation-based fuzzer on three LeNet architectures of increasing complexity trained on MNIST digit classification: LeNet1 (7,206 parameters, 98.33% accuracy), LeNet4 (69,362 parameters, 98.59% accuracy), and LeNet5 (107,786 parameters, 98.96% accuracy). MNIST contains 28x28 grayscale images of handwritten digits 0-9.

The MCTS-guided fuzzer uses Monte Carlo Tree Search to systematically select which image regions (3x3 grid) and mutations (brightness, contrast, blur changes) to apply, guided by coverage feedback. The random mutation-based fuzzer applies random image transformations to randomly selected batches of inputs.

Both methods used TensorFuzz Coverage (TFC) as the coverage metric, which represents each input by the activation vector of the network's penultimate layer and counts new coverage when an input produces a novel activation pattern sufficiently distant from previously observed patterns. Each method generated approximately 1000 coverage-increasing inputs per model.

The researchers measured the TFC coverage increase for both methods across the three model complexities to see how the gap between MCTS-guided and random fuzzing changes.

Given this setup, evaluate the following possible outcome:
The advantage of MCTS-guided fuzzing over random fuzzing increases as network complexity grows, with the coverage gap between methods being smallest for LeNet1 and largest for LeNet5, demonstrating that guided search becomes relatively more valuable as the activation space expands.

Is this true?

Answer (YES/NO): NO